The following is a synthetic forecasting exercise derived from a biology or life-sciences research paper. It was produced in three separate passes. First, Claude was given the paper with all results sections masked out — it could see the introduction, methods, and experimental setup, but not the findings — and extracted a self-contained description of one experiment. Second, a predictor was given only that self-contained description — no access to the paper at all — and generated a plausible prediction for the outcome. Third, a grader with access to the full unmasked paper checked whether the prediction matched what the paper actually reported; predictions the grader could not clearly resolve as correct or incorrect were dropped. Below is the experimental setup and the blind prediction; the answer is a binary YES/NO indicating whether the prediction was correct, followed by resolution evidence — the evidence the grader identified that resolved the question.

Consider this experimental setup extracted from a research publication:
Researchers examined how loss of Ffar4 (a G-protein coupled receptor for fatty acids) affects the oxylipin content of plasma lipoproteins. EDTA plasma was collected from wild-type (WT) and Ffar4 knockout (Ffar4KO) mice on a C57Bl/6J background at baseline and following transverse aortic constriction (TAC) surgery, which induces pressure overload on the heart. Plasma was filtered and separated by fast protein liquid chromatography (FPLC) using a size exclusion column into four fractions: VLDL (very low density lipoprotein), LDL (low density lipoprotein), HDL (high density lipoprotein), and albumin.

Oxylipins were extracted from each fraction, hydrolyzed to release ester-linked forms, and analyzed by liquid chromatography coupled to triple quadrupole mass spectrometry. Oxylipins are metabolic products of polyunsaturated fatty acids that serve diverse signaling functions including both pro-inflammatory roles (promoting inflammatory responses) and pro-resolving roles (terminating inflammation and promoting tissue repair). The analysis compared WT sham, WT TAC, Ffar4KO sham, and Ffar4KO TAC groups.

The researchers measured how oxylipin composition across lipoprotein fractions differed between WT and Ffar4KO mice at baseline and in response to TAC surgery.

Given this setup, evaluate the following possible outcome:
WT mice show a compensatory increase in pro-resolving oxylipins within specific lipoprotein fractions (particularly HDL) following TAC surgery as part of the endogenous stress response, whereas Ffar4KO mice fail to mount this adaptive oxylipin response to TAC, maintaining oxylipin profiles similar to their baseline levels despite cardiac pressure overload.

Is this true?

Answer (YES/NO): NO